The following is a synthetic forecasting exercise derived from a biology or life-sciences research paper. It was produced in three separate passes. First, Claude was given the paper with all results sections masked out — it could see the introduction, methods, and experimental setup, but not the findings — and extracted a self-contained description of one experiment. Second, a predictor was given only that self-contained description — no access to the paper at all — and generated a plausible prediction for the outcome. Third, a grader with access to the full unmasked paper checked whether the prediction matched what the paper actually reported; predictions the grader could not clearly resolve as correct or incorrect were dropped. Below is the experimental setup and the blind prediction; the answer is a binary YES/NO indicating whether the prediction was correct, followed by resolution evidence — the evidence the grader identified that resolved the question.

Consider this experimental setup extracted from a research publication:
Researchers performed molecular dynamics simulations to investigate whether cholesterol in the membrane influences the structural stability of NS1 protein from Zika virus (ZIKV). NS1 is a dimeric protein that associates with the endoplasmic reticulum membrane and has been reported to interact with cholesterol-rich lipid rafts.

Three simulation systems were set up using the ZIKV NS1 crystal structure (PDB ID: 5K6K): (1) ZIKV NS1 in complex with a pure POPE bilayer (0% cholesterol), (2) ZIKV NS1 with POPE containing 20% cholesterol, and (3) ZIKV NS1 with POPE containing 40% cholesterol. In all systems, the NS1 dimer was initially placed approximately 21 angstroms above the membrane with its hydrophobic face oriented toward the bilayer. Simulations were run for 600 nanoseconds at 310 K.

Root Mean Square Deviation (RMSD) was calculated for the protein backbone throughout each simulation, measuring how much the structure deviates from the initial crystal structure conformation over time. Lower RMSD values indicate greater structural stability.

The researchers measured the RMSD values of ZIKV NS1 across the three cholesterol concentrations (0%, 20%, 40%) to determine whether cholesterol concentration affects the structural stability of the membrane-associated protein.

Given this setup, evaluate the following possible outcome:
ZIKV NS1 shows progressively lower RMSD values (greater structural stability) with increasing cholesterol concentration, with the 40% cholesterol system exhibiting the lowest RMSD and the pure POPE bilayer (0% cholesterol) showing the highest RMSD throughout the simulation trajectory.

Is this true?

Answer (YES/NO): NO